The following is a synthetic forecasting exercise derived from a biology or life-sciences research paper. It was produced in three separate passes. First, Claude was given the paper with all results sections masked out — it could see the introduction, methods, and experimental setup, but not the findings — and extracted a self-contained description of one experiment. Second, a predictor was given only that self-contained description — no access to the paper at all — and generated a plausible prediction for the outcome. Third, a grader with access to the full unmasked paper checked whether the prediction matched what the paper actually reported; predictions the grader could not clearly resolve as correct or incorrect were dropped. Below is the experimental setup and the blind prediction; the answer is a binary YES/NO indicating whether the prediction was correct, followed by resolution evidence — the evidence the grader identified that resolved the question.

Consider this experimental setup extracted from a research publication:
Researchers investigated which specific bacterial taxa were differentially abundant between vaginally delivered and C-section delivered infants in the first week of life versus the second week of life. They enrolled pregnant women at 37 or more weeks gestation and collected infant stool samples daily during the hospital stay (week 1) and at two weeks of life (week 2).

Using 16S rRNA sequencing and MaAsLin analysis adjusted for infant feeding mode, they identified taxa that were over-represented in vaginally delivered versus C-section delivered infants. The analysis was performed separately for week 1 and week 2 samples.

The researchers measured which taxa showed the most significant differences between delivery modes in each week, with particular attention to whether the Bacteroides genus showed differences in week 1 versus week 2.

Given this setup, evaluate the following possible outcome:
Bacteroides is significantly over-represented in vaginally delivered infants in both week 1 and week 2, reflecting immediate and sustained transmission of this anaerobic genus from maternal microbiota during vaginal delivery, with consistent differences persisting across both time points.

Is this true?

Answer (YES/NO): NO